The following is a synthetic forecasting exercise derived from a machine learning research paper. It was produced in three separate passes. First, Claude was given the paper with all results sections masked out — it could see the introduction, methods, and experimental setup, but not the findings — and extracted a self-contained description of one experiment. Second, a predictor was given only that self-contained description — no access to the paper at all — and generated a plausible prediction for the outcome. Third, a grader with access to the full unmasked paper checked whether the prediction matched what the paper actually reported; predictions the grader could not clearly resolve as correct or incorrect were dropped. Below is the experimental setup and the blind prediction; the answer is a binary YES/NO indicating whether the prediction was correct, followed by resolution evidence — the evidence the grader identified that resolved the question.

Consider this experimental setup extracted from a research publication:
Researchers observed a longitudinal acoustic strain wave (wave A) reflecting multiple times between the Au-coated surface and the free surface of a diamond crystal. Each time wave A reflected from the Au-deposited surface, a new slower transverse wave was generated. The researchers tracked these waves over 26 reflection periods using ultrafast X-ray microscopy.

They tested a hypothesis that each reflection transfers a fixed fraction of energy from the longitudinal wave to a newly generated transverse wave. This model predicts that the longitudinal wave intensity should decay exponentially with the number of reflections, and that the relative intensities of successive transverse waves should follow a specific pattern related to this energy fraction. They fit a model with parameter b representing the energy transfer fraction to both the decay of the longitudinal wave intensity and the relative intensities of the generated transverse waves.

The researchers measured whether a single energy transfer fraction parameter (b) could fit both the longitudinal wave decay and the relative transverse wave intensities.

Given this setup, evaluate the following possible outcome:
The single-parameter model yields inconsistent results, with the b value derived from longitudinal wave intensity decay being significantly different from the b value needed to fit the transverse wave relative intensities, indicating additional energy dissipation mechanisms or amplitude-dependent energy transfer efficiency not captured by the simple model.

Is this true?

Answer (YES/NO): NO